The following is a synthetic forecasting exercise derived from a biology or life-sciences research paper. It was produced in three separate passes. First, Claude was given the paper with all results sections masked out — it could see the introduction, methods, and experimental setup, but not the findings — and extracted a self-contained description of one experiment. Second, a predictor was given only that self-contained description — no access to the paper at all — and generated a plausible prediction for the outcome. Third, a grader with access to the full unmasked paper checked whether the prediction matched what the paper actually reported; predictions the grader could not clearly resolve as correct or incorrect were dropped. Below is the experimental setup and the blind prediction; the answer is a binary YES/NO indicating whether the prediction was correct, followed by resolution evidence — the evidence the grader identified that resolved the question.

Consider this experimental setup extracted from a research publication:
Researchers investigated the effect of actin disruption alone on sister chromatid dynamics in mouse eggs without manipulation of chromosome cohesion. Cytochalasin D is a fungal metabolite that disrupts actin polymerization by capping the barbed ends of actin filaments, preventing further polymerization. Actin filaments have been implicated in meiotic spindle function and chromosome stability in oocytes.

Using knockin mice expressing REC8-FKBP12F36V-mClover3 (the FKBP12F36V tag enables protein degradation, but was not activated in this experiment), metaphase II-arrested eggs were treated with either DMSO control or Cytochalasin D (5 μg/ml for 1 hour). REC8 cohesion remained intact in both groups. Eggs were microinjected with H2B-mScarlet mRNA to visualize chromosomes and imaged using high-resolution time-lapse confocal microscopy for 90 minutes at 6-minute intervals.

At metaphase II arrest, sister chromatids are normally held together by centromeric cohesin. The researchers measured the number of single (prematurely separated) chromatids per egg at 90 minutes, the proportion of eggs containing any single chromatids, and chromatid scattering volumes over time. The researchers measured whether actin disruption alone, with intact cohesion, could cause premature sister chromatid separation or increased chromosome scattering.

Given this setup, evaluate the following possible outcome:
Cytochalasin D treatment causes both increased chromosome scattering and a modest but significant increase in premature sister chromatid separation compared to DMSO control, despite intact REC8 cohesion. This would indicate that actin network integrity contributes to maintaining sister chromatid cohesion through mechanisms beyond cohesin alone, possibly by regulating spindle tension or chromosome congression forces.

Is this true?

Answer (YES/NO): YES